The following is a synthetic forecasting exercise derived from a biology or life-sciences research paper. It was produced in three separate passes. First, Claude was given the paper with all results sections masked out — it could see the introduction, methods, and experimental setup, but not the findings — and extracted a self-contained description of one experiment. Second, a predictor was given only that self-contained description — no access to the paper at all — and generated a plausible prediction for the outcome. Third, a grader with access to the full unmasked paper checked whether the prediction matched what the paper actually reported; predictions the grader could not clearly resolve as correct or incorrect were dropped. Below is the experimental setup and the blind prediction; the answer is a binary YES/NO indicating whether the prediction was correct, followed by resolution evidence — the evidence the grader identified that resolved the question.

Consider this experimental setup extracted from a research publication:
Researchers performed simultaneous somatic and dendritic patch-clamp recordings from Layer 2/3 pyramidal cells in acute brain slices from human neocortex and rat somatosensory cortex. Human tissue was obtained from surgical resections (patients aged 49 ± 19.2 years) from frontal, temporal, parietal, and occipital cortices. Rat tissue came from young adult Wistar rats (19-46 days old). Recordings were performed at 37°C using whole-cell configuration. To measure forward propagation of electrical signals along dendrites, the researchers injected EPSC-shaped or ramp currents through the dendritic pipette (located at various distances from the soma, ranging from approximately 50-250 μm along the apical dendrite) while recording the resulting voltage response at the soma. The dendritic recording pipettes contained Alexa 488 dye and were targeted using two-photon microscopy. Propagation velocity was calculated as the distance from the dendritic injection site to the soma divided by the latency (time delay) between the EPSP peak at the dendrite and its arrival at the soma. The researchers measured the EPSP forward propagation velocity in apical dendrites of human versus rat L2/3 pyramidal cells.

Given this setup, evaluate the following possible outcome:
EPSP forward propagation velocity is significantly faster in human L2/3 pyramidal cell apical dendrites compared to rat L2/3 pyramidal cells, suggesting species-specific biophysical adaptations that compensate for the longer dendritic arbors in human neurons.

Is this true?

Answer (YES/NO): YES